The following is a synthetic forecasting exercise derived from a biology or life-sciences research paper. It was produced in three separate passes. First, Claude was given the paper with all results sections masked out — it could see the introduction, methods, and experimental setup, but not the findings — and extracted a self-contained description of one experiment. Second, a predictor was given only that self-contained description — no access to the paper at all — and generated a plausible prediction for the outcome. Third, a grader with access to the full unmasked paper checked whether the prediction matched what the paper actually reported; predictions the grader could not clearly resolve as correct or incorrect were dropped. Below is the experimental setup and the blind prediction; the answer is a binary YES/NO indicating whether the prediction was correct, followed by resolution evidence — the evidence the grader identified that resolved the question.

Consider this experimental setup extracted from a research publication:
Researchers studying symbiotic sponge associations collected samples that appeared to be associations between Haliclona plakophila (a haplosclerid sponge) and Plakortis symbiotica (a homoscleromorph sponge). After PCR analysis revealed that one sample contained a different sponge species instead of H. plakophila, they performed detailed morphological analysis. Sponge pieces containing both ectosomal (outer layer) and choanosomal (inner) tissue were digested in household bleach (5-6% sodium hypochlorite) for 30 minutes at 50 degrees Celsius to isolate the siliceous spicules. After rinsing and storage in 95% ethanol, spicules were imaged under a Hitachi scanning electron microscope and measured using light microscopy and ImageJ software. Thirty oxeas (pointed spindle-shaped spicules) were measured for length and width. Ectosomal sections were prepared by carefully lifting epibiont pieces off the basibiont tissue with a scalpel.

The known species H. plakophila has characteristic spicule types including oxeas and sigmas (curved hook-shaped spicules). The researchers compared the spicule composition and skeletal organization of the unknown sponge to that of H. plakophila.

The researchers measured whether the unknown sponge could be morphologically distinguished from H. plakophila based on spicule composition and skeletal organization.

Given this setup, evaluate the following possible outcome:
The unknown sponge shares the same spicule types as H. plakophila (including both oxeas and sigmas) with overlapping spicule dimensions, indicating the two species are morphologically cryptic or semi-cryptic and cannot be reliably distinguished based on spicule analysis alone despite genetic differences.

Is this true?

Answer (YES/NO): NO